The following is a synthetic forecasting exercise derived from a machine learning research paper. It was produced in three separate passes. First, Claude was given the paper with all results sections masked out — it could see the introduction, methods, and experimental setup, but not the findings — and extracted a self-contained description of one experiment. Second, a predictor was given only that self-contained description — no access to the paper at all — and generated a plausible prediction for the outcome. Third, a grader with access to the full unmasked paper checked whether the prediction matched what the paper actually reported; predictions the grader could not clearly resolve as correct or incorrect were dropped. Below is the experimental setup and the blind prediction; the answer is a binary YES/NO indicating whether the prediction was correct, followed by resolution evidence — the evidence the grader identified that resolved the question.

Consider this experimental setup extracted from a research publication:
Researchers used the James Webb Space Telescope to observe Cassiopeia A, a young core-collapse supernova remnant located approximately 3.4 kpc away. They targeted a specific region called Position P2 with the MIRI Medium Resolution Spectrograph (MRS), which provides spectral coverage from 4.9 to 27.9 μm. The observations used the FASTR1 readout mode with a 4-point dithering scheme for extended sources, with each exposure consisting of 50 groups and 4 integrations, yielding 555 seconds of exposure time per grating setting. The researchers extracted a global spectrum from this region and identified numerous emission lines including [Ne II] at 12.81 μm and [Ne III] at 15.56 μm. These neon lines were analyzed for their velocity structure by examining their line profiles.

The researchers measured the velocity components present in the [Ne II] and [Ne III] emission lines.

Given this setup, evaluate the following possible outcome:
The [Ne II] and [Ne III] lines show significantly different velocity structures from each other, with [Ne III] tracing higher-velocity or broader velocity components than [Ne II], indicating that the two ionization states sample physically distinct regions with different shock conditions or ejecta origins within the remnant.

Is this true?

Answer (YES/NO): NO